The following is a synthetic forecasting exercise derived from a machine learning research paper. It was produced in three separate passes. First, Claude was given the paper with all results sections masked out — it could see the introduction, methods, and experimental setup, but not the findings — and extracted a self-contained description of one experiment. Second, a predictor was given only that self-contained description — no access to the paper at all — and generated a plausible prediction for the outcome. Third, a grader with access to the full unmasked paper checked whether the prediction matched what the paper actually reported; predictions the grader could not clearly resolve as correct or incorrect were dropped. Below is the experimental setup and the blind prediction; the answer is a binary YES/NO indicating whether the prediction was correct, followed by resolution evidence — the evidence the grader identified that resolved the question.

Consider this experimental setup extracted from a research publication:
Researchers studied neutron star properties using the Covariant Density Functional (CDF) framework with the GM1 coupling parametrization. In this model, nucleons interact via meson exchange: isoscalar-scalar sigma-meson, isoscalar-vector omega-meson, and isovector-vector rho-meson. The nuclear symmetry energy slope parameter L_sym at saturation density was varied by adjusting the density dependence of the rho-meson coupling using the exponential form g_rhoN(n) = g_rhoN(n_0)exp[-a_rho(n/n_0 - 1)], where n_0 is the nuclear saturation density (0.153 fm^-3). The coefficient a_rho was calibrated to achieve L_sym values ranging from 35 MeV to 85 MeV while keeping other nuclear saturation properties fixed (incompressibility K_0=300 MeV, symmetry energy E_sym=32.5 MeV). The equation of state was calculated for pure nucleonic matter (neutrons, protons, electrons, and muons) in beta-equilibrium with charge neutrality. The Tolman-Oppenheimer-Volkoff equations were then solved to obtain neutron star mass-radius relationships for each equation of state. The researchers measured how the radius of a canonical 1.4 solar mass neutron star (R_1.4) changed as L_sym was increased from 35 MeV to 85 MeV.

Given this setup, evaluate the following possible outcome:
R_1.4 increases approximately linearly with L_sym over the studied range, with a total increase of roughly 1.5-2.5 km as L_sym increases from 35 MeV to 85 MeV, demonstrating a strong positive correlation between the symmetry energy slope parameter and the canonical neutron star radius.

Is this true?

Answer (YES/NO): NO